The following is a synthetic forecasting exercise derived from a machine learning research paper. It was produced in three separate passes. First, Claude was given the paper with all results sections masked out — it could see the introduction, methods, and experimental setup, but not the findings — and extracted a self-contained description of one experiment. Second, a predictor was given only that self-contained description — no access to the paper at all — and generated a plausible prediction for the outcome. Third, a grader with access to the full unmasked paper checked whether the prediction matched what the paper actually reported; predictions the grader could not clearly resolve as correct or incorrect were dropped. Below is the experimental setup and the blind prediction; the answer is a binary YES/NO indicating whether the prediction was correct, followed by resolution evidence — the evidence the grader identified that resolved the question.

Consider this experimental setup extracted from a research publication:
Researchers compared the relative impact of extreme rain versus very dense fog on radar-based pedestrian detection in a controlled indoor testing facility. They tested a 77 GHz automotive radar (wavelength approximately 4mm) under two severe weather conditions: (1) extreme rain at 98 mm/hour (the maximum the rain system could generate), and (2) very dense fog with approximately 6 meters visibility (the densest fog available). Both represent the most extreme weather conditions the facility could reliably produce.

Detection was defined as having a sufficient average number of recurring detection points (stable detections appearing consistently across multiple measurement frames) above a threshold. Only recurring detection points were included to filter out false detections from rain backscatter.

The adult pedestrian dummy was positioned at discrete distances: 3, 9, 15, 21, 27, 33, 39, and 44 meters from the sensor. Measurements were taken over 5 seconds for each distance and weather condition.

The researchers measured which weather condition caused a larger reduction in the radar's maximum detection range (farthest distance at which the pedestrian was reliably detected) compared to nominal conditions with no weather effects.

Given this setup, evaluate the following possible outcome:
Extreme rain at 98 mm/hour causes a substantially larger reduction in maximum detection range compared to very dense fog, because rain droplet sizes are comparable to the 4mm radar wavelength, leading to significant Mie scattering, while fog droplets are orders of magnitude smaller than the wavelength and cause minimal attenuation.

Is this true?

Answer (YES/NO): YES